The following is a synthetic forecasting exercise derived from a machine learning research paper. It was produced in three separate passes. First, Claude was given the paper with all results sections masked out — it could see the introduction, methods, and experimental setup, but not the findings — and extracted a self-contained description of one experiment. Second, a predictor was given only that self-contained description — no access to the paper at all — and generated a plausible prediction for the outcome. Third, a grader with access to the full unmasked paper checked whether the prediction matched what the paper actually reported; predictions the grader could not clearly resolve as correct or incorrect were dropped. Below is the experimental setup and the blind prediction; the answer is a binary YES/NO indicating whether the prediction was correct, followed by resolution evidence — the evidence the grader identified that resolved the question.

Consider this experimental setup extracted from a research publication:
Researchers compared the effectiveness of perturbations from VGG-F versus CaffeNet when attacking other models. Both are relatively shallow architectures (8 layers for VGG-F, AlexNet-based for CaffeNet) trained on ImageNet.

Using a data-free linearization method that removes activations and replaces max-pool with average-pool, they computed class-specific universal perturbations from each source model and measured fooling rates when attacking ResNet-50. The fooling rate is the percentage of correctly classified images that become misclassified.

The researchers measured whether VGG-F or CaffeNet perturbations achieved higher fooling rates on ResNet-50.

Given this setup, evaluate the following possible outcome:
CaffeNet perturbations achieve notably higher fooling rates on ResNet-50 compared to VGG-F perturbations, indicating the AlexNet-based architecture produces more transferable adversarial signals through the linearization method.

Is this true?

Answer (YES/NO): YES